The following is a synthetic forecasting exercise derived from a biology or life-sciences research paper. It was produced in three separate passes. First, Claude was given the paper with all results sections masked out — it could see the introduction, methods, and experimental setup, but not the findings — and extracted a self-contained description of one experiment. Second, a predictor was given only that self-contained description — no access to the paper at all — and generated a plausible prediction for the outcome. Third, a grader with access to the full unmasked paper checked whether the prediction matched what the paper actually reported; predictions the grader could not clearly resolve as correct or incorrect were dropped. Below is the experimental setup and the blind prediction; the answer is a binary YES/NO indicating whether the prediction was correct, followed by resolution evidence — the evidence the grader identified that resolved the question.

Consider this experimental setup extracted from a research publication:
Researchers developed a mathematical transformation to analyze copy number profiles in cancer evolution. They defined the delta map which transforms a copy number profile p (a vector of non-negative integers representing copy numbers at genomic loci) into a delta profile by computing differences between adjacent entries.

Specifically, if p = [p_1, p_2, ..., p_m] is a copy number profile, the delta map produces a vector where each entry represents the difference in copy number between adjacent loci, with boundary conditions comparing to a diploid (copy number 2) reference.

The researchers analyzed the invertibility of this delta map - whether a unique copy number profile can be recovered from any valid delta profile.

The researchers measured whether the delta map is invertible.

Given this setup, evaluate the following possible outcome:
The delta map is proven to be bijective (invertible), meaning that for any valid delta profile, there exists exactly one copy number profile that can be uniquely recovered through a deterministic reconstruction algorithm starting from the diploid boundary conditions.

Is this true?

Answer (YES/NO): YES